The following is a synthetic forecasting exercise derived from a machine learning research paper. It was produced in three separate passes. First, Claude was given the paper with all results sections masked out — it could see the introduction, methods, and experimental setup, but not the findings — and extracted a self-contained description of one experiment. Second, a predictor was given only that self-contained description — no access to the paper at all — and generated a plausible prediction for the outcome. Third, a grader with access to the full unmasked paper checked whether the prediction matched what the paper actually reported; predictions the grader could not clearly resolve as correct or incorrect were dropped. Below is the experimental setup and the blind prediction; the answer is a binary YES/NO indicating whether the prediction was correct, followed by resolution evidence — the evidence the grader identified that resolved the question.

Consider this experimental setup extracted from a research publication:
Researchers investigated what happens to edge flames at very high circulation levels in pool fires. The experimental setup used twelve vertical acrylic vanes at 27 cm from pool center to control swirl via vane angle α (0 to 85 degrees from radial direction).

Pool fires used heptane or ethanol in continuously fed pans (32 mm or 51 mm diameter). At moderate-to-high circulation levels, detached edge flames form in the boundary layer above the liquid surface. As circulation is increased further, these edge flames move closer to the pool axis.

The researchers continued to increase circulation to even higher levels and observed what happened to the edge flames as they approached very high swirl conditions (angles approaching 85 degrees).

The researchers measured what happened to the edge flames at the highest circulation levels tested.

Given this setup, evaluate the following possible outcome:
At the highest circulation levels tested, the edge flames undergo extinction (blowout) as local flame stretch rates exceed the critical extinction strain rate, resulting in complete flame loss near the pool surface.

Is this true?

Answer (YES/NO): NO